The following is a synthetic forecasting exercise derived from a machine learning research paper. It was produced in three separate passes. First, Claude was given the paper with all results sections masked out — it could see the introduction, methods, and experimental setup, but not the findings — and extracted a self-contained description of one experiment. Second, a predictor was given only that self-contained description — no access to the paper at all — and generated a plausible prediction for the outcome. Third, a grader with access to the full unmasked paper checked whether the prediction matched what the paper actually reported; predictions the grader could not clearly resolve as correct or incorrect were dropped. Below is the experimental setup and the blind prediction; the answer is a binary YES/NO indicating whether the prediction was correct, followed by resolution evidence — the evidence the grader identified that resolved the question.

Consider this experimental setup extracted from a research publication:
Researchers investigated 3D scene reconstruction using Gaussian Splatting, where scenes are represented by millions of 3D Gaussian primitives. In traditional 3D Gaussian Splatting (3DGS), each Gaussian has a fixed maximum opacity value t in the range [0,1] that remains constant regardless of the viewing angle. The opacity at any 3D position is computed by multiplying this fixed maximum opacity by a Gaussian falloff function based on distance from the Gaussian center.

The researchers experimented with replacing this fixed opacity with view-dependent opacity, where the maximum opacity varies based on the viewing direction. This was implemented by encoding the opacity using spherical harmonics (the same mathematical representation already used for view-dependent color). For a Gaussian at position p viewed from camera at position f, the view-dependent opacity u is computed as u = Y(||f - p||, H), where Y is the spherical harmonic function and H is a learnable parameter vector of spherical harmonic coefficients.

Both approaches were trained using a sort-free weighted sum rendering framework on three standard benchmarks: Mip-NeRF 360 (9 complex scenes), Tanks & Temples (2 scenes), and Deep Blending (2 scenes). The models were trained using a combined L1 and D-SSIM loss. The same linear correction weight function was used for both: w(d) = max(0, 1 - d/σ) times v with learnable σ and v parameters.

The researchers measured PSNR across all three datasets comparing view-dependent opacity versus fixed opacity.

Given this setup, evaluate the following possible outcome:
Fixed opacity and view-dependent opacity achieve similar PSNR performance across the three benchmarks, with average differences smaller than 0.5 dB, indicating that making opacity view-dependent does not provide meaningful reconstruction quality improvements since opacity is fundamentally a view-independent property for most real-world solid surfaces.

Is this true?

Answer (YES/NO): NO